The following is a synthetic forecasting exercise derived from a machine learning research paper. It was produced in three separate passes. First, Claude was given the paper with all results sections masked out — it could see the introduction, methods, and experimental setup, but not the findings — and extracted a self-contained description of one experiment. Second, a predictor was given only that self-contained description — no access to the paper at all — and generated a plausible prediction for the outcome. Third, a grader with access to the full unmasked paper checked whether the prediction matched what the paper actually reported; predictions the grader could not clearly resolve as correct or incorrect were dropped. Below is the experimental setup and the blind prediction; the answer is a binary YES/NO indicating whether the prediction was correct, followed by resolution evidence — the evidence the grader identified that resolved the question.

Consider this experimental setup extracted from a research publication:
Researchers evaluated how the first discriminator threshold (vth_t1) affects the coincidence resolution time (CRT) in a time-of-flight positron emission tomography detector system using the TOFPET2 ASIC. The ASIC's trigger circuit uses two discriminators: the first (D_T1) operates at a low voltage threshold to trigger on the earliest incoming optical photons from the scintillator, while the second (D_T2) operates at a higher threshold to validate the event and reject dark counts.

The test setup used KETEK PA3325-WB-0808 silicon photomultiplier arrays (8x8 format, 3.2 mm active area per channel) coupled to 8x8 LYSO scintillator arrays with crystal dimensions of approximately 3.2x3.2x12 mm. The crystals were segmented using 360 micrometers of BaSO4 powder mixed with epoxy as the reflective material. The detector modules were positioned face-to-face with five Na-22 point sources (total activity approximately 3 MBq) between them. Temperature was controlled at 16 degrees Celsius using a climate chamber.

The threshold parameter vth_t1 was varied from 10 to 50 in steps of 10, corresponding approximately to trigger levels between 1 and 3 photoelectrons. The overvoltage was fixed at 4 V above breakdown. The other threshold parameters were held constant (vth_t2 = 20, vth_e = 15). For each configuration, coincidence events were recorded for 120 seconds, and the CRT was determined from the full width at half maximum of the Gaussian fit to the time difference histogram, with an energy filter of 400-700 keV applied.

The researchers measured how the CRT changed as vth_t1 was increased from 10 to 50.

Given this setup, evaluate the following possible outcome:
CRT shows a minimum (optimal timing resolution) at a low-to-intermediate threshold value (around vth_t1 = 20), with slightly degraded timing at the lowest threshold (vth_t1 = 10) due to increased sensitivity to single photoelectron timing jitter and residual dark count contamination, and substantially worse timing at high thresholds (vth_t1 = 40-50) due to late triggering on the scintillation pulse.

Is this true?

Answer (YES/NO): NO